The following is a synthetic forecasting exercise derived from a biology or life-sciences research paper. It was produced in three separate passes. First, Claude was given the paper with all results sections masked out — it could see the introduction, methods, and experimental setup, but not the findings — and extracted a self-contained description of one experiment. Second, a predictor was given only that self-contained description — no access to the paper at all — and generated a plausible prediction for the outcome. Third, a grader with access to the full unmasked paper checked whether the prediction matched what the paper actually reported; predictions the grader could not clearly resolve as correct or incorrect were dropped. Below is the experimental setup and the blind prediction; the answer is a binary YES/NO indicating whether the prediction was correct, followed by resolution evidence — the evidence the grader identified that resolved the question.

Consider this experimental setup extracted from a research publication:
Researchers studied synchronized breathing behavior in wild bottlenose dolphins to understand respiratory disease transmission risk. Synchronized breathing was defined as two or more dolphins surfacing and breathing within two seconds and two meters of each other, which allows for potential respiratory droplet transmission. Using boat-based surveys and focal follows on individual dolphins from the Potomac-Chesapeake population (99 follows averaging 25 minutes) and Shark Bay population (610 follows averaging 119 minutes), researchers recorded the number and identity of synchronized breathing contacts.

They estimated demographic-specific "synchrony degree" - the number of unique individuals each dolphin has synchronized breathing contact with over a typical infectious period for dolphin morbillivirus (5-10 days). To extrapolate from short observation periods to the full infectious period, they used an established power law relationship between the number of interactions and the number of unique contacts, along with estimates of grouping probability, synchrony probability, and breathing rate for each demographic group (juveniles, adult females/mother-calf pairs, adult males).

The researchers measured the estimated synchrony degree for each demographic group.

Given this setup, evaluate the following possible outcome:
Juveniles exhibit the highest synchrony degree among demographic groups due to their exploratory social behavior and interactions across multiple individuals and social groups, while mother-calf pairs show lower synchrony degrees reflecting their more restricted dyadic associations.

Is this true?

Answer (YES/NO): YES